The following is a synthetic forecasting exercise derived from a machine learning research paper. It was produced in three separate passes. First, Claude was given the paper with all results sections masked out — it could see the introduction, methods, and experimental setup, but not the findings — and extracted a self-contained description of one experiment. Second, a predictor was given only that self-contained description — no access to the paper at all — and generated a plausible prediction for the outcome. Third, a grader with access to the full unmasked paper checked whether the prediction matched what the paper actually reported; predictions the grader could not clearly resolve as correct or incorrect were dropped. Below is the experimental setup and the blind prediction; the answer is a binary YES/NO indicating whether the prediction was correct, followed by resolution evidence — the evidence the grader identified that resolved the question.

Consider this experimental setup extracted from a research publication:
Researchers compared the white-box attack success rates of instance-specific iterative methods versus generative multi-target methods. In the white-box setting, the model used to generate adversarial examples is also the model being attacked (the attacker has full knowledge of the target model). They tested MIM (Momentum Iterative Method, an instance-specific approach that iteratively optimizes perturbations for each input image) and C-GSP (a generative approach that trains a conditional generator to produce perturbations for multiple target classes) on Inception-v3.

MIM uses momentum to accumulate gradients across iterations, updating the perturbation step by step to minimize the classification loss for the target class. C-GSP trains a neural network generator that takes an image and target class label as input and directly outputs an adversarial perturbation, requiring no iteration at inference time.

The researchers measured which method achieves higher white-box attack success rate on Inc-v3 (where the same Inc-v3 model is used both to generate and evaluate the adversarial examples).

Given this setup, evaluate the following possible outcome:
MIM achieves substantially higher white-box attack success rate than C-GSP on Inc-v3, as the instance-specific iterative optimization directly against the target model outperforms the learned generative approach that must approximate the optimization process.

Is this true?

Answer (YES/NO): NO